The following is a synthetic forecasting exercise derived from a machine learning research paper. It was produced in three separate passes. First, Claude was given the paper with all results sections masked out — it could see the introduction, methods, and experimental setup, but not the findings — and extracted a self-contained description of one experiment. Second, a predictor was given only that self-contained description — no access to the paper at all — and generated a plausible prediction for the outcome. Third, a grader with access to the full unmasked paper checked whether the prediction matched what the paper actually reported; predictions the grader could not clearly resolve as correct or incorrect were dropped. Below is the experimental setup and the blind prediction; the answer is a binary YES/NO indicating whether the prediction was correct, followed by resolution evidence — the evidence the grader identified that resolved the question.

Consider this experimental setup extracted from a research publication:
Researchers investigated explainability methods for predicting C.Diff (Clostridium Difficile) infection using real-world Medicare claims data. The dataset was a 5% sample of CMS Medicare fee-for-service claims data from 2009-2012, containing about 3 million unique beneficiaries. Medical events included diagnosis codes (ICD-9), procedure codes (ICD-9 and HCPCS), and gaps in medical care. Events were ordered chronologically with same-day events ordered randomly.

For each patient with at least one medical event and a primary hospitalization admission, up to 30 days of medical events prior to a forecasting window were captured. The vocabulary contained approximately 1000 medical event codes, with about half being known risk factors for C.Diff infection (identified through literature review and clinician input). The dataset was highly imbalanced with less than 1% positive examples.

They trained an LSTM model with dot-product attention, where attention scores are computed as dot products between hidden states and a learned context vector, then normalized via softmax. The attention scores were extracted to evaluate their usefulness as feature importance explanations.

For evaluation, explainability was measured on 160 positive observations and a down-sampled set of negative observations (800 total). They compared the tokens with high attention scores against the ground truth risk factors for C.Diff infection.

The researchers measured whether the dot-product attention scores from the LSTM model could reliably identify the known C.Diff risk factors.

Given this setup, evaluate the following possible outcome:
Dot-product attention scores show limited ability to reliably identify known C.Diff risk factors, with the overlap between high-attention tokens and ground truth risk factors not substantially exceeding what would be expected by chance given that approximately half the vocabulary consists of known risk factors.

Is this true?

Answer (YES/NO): YES